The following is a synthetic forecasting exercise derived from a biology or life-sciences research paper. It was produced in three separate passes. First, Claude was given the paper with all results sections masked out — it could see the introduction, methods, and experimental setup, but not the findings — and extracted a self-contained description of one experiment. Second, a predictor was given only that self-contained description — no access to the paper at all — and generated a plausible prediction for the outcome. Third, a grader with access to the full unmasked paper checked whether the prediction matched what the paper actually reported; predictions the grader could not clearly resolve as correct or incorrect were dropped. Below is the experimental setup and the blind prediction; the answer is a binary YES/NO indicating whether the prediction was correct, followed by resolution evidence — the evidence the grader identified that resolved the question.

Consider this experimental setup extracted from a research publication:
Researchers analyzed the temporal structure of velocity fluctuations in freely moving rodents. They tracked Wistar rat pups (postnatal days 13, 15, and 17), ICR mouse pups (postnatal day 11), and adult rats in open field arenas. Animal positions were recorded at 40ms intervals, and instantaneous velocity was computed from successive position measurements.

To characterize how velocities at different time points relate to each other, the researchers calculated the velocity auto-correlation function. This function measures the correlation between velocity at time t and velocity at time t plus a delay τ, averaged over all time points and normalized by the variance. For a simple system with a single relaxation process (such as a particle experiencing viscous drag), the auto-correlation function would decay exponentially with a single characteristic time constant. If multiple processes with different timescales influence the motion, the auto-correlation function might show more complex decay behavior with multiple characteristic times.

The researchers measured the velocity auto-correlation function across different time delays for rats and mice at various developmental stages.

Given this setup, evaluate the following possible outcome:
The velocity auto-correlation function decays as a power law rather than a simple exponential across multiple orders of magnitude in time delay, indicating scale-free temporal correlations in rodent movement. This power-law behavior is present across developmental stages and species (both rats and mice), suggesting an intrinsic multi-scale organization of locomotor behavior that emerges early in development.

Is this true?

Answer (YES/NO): NO